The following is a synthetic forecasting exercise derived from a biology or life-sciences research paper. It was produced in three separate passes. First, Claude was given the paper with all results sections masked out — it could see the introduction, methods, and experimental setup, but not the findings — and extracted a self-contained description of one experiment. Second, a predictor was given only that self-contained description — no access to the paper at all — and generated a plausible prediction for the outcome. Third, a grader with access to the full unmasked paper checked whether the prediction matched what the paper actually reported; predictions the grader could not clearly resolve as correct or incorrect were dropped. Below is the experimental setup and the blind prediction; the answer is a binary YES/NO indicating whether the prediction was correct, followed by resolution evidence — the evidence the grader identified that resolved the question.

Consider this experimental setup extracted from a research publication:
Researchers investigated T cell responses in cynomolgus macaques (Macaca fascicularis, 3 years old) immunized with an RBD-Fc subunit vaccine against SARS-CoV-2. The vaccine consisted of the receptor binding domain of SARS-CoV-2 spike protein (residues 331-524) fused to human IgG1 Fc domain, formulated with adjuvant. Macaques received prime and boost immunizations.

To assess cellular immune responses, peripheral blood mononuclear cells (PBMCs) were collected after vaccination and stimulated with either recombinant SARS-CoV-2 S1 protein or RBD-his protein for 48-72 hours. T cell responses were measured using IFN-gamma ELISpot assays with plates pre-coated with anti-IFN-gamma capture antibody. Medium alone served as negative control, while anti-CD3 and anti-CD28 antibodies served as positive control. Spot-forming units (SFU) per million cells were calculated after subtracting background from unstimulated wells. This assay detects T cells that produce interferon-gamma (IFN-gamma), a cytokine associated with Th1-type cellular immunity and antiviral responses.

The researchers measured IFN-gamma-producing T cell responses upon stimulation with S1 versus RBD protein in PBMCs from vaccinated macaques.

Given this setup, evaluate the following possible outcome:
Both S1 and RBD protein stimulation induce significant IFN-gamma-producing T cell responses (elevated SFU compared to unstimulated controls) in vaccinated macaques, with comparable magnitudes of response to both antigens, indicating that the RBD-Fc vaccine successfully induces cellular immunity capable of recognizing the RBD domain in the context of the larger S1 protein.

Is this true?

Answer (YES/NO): NO